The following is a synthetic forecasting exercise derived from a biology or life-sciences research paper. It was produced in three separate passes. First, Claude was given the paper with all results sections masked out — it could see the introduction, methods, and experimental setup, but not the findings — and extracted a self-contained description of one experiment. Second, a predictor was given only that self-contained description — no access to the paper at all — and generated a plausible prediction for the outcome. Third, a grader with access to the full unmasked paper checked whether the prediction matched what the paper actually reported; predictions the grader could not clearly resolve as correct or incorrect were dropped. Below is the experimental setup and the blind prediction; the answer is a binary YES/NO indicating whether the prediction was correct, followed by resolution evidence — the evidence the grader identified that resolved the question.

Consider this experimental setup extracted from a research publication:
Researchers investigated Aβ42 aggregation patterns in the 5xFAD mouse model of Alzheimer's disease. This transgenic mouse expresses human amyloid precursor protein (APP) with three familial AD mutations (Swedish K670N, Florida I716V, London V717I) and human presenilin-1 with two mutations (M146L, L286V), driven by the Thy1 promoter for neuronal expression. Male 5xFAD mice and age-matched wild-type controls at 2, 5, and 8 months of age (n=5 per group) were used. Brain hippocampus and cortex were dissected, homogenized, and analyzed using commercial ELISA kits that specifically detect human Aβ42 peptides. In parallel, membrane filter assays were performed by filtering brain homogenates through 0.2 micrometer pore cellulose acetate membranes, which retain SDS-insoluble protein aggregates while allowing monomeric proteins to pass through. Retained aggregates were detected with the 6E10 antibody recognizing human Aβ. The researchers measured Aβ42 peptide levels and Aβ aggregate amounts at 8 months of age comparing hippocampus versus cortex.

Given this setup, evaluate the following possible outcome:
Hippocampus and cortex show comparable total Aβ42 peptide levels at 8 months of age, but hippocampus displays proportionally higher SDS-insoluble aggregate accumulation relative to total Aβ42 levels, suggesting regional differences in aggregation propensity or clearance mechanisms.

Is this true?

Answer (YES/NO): NO